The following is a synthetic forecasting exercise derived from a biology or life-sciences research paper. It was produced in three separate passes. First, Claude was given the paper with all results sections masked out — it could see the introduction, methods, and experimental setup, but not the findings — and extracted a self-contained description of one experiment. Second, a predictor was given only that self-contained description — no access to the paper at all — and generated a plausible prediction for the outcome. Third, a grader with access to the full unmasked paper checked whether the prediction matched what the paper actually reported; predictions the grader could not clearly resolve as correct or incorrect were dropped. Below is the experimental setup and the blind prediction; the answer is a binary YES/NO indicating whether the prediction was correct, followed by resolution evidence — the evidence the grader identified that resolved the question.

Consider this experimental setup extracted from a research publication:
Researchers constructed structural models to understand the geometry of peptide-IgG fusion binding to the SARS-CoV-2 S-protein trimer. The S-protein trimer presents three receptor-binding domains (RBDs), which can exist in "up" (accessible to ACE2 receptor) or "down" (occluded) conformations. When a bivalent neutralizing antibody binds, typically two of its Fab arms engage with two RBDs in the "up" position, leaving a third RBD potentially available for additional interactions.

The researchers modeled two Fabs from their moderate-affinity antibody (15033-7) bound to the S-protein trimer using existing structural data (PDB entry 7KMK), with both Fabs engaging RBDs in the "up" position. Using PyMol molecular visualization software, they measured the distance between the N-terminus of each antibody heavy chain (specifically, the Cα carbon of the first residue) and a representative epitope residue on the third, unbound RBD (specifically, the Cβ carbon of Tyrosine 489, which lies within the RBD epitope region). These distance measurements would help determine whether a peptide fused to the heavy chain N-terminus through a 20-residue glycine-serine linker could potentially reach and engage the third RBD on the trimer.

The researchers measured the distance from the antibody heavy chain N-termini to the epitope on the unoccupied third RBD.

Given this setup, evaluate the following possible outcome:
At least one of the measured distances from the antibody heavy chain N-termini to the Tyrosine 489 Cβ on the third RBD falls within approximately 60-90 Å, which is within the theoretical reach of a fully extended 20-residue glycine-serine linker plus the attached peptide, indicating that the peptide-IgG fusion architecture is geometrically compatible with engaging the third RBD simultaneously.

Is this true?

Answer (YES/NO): NO